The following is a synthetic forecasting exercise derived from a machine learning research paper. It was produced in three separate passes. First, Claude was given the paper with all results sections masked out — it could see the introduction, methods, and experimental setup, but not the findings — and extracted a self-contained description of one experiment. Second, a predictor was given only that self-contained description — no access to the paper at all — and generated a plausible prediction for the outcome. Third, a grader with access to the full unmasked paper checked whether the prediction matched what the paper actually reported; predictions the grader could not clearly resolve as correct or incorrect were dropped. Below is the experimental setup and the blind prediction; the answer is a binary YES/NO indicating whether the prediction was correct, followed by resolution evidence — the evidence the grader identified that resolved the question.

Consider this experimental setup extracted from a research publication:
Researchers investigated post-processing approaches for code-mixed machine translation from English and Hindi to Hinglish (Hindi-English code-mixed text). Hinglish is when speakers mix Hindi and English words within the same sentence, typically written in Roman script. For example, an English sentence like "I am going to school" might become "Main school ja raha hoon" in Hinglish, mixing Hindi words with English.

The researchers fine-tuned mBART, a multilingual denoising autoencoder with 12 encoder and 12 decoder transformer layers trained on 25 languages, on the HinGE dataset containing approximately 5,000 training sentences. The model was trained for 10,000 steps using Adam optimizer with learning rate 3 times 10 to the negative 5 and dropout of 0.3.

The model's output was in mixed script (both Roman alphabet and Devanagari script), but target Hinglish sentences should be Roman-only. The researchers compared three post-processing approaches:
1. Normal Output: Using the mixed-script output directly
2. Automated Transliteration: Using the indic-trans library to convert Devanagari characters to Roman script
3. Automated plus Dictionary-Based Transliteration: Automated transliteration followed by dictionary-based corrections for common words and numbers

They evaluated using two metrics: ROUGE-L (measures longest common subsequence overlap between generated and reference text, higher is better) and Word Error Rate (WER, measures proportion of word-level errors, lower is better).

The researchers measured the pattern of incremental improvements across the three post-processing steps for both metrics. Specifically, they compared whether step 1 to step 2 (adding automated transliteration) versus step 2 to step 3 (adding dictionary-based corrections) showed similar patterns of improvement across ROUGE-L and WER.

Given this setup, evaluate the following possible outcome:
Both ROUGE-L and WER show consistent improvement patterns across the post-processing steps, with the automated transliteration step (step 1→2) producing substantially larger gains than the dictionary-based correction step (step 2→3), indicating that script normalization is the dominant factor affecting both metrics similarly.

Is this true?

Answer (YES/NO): NO